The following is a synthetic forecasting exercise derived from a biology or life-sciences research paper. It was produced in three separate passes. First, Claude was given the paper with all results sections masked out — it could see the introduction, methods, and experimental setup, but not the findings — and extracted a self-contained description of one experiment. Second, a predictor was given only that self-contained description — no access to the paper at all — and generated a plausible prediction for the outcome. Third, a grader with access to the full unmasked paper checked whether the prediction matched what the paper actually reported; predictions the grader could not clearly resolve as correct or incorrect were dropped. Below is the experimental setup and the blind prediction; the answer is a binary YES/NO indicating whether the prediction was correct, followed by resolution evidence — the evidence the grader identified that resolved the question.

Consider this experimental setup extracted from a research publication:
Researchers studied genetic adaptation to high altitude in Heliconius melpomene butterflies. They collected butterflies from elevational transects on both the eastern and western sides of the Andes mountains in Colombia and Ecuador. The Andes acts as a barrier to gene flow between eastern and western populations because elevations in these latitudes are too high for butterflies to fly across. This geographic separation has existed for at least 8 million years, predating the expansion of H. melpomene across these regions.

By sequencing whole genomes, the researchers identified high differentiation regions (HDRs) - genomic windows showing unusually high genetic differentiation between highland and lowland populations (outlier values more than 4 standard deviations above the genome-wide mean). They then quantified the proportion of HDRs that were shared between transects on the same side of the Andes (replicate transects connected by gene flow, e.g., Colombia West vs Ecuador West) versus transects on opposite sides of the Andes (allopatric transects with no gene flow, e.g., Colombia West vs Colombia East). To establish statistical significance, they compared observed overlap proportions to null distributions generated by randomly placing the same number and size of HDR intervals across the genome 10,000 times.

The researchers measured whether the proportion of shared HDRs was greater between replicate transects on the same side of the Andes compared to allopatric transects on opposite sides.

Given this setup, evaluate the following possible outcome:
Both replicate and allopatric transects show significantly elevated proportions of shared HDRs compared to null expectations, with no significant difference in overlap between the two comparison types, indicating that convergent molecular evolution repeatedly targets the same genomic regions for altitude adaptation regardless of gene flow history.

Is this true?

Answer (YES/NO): NO